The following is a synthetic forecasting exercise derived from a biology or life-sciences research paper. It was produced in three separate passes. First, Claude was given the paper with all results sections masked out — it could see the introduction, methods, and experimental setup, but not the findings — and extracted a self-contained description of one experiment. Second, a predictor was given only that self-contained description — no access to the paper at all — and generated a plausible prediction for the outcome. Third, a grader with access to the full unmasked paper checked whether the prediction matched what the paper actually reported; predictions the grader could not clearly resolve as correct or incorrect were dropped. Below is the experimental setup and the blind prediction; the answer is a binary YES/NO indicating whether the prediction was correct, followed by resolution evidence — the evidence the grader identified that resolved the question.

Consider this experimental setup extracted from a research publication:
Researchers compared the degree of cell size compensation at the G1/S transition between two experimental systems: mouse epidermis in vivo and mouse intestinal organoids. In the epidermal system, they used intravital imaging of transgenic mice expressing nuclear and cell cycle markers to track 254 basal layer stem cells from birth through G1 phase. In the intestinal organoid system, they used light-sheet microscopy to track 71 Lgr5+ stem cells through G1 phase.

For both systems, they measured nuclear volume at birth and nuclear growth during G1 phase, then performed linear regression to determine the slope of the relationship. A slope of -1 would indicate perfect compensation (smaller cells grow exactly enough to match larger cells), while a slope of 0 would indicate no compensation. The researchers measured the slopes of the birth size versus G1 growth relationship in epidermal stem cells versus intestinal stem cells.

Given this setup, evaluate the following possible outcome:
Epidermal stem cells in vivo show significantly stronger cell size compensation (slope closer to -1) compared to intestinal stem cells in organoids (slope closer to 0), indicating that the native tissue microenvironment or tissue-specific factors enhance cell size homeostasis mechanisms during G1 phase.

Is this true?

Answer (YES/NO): NO